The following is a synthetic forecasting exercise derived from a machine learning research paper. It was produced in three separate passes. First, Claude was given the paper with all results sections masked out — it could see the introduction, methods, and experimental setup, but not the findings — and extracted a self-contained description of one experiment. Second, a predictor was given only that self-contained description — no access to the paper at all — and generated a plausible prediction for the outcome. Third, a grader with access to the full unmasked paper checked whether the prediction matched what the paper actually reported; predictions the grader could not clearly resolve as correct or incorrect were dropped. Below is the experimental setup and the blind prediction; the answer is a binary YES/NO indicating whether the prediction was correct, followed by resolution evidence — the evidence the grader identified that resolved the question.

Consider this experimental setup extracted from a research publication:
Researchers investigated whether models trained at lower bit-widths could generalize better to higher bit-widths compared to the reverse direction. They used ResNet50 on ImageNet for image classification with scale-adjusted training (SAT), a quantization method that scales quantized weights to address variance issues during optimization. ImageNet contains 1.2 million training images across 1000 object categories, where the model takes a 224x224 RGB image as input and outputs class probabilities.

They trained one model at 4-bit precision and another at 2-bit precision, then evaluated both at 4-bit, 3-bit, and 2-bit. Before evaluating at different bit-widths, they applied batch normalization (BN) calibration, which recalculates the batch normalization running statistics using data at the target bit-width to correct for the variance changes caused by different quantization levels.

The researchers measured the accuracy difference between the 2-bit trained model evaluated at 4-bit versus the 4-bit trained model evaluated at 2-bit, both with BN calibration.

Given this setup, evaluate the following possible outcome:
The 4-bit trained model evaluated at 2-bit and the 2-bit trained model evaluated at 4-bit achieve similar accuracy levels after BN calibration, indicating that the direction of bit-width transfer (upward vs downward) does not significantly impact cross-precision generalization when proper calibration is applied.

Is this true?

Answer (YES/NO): NO